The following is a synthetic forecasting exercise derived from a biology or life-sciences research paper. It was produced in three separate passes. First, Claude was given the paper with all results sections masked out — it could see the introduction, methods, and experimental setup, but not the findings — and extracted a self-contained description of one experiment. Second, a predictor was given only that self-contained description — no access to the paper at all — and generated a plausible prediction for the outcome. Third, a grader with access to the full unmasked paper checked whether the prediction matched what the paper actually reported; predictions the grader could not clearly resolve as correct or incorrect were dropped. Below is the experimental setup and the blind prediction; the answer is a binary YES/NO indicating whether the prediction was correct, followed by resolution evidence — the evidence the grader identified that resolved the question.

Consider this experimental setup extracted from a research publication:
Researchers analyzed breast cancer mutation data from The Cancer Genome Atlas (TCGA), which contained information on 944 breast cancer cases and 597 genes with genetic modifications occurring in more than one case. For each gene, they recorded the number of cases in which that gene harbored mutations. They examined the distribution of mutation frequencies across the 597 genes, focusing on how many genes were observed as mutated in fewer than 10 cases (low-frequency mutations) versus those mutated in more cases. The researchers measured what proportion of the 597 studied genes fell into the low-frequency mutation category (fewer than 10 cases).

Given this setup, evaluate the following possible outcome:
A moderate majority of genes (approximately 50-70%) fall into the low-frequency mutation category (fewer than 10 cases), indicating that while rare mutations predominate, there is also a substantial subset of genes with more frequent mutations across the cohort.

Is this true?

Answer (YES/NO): YES